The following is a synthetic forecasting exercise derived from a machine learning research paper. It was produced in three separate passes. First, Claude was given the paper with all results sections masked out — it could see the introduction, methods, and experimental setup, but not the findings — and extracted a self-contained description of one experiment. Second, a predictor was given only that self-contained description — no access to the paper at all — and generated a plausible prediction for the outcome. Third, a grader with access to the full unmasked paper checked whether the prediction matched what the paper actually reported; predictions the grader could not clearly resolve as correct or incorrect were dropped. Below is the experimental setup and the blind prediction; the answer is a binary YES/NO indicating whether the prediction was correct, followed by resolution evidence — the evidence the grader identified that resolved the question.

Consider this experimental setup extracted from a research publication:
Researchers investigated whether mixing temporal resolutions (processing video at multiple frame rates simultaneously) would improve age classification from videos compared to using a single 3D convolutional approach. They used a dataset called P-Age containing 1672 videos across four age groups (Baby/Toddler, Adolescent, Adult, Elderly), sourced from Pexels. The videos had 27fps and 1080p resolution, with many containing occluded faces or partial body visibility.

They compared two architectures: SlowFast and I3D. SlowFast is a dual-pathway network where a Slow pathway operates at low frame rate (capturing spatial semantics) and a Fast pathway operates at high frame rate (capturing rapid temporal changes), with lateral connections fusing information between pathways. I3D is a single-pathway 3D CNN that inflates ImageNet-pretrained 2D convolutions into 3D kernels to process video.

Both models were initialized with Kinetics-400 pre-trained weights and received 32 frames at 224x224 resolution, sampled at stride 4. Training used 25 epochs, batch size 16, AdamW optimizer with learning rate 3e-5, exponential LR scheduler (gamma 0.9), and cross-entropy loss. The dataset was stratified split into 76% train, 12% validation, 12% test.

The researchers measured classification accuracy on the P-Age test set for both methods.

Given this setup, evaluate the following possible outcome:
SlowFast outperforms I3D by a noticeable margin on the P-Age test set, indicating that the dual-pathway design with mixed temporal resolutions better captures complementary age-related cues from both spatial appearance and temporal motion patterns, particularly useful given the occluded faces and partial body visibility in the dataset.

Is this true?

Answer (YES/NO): NO